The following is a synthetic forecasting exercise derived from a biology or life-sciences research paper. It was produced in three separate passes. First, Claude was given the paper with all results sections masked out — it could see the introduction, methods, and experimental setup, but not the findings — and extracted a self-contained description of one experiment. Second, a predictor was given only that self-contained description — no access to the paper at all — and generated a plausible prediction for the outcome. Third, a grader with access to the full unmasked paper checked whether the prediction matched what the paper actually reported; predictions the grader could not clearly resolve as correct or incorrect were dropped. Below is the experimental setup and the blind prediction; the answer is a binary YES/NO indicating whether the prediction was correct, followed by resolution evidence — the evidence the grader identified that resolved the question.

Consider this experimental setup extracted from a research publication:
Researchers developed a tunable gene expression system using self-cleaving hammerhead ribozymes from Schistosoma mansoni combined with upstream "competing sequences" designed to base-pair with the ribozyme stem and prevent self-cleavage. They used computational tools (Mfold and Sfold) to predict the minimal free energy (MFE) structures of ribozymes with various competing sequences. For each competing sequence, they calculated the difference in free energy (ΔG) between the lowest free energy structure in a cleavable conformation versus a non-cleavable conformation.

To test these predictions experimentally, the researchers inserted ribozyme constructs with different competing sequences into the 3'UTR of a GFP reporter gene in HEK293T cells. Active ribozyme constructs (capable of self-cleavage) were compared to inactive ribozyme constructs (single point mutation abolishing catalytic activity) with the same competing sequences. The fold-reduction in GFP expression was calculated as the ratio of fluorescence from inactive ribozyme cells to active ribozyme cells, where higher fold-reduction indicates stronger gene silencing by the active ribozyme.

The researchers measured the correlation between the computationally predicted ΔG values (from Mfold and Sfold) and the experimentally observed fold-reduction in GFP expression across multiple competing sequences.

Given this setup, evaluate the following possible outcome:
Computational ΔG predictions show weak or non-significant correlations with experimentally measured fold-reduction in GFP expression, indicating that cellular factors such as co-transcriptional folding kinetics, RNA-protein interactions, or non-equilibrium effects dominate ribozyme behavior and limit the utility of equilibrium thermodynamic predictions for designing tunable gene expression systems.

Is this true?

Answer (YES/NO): YES